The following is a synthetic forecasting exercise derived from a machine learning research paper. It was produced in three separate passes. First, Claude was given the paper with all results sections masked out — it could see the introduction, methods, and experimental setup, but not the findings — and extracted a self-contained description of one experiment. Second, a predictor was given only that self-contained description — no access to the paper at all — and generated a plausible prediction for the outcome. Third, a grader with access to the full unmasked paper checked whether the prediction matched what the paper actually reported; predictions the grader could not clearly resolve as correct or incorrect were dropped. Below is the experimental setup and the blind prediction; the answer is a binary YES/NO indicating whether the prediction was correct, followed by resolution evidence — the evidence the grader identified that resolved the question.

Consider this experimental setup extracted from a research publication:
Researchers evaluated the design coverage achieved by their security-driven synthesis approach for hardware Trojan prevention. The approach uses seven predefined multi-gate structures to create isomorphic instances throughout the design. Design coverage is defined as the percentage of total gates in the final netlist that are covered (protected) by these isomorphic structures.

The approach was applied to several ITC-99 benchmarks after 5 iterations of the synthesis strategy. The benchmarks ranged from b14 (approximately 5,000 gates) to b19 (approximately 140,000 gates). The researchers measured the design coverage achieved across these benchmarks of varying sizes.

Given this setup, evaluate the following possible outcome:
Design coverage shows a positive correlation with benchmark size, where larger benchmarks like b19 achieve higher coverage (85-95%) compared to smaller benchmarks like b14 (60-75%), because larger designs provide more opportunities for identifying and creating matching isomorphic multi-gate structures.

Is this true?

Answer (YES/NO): NO